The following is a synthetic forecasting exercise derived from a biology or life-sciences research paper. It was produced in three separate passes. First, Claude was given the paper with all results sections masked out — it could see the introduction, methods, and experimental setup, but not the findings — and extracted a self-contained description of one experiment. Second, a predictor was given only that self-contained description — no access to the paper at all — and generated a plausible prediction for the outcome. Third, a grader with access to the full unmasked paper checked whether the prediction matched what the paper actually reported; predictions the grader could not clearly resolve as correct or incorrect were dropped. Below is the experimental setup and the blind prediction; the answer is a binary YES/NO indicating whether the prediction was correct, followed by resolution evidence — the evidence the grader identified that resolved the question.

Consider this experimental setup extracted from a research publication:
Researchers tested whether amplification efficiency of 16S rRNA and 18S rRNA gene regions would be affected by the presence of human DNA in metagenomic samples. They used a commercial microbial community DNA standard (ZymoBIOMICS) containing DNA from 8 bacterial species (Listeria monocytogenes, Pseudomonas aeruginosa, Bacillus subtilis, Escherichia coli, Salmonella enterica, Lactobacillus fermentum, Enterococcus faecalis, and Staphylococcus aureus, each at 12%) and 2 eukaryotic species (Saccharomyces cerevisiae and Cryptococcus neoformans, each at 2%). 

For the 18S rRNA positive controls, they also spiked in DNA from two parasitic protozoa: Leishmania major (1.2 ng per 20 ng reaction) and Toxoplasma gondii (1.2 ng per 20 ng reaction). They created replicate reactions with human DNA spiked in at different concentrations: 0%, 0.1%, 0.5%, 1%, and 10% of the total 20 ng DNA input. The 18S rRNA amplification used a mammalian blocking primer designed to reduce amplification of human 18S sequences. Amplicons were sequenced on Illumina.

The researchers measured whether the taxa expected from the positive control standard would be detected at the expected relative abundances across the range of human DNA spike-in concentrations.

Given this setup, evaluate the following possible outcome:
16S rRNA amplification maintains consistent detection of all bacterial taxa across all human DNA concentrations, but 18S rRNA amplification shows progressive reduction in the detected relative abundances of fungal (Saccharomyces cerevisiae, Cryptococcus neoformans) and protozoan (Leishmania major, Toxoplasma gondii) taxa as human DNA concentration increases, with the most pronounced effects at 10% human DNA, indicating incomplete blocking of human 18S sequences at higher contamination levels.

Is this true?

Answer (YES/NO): NO